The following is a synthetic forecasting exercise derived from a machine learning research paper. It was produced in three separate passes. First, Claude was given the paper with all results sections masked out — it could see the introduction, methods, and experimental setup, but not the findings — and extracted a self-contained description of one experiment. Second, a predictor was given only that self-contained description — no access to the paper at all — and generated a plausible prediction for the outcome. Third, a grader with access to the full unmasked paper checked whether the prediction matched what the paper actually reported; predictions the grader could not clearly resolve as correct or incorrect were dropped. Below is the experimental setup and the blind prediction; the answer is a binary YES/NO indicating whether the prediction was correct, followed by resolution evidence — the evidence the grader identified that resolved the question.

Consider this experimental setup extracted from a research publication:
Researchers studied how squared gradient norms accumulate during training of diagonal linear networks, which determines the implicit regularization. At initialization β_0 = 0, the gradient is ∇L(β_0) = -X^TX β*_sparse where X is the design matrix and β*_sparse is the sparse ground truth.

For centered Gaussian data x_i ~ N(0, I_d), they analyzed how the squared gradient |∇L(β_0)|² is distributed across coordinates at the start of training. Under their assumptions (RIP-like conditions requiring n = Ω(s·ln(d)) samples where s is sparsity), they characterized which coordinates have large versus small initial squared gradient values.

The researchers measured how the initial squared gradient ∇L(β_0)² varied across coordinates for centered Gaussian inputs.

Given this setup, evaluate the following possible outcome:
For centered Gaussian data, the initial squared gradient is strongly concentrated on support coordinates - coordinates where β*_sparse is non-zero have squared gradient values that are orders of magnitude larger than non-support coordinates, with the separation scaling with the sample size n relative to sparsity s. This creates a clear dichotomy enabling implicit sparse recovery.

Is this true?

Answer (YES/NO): NO